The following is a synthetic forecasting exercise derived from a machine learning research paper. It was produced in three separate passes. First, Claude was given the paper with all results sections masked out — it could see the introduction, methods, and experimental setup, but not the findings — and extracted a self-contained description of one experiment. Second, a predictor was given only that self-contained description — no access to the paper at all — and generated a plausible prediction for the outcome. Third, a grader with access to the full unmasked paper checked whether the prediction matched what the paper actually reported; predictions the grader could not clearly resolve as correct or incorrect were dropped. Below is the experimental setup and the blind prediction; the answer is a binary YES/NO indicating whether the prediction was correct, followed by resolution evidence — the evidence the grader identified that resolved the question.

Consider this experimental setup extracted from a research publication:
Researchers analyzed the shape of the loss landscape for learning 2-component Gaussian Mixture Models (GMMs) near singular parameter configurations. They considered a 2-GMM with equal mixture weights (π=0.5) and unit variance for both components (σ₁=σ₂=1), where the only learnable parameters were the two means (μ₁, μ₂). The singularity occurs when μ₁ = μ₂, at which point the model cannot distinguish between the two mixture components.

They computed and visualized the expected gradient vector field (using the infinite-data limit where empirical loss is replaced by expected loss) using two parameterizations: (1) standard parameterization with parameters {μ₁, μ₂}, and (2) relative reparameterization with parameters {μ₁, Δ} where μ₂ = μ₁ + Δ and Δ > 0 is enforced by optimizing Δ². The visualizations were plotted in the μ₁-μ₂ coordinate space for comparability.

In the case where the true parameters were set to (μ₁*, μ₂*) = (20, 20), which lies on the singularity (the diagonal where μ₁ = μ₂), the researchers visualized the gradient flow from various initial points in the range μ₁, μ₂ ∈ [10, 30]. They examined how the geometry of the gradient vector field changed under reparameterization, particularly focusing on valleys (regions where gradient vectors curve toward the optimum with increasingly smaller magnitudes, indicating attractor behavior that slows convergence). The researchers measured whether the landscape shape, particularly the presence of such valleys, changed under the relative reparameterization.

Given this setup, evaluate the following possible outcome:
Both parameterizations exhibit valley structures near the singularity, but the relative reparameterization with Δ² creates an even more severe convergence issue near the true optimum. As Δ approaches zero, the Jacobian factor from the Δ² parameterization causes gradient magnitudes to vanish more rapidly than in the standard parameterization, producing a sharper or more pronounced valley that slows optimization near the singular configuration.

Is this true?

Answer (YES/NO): NO